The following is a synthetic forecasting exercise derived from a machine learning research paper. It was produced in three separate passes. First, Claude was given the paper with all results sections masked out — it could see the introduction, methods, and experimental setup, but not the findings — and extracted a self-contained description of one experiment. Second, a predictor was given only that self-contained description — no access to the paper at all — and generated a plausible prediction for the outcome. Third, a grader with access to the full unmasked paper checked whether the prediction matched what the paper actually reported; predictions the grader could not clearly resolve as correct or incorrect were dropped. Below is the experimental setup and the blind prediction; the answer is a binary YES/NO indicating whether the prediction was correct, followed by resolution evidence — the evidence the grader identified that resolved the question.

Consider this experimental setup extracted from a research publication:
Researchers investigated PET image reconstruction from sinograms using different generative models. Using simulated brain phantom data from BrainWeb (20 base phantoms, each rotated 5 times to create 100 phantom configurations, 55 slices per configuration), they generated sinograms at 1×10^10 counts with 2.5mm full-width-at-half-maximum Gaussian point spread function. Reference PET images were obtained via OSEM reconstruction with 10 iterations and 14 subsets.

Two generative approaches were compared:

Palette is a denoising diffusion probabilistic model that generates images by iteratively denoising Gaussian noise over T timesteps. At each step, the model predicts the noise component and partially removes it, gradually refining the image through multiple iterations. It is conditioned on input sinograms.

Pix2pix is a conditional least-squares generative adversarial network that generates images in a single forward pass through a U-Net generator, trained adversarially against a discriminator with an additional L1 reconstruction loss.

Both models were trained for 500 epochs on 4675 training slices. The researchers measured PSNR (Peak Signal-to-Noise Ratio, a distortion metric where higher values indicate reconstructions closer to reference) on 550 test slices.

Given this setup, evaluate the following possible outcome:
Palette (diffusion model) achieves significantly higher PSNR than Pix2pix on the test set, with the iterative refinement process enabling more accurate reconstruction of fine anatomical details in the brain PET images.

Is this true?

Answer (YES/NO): YES